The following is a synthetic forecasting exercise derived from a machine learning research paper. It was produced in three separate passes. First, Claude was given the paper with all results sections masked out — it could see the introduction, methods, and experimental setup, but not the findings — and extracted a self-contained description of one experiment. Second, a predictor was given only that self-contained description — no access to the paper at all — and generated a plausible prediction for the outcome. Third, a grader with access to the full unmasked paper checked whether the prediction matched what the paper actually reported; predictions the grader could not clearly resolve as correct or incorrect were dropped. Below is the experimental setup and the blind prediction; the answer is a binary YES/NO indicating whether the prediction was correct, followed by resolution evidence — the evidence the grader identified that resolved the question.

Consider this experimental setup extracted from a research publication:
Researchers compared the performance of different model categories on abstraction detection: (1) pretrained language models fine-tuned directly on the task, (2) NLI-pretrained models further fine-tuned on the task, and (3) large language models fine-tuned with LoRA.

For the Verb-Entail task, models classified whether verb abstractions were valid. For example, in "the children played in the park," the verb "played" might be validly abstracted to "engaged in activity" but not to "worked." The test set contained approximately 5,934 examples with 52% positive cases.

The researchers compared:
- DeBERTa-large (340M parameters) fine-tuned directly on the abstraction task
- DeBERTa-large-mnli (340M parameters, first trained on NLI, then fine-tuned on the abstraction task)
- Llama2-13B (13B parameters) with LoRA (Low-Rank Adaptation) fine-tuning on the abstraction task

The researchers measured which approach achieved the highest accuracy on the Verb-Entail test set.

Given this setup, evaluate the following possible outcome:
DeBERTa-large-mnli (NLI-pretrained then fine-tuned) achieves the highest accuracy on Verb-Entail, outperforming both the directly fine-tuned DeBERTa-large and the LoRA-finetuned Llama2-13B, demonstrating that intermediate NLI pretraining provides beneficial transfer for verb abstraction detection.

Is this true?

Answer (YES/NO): YES